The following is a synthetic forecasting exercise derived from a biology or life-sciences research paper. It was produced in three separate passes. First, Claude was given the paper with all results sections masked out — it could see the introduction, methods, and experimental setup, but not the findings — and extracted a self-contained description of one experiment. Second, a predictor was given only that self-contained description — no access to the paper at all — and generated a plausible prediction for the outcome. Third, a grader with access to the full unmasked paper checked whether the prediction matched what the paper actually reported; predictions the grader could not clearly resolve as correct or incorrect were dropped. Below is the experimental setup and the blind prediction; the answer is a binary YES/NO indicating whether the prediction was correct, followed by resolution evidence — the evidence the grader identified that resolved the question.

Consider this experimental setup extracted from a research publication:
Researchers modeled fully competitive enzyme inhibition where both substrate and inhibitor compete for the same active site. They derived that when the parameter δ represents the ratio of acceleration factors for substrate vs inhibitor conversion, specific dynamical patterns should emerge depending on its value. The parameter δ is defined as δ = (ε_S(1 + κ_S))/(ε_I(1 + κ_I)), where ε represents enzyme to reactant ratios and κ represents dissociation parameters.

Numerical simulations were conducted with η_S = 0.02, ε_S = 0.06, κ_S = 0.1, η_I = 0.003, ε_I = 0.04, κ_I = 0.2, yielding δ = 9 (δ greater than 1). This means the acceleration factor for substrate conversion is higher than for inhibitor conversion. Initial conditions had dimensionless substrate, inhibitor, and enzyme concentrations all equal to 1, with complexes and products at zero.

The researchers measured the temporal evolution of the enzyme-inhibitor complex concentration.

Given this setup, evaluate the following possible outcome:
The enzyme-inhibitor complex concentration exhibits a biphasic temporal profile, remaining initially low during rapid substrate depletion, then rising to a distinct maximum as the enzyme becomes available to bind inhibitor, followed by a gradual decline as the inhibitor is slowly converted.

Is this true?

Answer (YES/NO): NO